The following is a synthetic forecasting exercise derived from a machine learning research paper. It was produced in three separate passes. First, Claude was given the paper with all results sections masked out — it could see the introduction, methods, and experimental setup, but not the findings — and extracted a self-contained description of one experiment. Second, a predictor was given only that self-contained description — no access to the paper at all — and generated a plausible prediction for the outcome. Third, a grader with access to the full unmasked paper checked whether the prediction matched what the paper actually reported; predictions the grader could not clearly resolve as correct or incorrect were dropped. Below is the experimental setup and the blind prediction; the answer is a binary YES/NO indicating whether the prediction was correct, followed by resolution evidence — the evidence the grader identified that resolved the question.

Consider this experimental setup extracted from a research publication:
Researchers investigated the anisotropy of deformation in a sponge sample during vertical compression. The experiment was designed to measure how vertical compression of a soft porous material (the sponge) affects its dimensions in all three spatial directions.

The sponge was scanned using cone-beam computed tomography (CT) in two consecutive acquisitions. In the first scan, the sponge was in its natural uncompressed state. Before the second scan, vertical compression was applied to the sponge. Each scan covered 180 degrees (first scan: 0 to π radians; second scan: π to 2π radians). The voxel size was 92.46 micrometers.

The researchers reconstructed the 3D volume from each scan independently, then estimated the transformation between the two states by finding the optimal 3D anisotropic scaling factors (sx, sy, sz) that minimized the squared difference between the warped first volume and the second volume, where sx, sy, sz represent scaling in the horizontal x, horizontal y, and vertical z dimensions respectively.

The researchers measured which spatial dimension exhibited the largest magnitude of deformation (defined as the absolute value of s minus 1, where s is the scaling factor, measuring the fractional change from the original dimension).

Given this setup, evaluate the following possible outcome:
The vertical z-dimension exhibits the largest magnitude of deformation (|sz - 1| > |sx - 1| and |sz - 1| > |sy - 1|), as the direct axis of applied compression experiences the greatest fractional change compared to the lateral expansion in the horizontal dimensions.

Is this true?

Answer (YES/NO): YES